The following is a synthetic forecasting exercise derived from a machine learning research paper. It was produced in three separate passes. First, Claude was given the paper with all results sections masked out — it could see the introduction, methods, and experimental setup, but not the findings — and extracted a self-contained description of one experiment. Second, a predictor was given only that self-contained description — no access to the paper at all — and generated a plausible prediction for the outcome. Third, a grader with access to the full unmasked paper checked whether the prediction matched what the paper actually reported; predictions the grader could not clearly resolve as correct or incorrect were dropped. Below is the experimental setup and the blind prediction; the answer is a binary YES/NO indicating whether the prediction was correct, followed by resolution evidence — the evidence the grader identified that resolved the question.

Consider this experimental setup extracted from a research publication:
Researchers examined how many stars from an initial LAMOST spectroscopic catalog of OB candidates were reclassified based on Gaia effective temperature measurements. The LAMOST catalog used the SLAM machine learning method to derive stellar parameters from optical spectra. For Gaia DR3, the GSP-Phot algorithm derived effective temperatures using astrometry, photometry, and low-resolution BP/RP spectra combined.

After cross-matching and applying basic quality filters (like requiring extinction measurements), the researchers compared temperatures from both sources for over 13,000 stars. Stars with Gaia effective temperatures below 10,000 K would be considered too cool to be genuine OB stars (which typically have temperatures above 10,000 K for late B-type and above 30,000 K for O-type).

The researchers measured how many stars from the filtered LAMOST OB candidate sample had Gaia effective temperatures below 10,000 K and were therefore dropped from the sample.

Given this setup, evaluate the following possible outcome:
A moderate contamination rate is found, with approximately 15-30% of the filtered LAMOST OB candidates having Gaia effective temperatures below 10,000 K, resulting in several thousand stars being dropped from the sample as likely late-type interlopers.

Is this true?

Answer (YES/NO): YES